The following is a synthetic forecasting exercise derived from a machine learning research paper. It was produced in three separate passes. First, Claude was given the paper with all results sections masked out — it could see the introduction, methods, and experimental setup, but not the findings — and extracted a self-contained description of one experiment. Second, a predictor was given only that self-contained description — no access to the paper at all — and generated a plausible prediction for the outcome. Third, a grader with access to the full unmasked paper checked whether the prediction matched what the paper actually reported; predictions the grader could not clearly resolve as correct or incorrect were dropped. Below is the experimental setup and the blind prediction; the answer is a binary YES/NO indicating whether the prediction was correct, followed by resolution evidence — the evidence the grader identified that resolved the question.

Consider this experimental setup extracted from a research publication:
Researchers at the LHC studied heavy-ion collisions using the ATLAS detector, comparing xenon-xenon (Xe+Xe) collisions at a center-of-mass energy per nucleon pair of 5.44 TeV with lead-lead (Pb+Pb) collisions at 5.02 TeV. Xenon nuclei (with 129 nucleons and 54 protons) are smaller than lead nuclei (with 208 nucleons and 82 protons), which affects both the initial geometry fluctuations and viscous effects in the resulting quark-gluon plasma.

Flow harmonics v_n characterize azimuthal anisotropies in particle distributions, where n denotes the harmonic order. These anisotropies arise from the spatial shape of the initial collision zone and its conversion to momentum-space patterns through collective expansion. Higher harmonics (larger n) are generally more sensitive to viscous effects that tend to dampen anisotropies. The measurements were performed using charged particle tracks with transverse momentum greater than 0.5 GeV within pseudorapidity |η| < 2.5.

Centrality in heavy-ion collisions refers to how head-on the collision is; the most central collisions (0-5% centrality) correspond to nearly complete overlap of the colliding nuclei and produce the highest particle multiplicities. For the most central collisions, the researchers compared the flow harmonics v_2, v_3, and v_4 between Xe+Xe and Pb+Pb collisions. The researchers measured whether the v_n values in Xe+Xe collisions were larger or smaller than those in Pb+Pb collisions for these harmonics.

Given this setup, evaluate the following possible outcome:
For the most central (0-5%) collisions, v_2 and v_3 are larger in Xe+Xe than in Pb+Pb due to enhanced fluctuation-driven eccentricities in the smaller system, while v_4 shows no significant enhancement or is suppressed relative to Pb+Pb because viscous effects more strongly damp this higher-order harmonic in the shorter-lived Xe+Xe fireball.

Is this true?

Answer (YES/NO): NO